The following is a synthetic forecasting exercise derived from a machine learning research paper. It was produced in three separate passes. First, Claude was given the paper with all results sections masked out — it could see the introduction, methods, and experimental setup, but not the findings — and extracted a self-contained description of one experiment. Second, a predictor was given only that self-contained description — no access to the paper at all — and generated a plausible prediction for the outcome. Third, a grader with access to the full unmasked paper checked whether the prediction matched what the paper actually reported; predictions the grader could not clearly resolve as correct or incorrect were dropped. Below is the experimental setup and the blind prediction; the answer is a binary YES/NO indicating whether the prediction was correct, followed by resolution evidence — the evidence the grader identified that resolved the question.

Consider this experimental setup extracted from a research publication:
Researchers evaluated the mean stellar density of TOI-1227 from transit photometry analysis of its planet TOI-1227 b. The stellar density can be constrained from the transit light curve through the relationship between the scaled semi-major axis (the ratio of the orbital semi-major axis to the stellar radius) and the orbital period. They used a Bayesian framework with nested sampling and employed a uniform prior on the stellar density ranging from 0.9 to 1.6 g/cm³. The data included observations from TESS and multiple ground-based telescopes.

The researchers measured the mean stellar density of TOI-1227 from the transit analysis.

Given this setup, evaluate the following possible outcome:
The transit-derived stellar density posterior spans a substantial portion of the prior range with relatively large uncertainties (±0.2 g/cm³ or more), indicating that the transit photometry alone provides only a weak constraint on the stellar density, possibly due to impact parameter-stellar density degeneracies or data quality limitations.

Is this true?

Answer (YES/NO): NO